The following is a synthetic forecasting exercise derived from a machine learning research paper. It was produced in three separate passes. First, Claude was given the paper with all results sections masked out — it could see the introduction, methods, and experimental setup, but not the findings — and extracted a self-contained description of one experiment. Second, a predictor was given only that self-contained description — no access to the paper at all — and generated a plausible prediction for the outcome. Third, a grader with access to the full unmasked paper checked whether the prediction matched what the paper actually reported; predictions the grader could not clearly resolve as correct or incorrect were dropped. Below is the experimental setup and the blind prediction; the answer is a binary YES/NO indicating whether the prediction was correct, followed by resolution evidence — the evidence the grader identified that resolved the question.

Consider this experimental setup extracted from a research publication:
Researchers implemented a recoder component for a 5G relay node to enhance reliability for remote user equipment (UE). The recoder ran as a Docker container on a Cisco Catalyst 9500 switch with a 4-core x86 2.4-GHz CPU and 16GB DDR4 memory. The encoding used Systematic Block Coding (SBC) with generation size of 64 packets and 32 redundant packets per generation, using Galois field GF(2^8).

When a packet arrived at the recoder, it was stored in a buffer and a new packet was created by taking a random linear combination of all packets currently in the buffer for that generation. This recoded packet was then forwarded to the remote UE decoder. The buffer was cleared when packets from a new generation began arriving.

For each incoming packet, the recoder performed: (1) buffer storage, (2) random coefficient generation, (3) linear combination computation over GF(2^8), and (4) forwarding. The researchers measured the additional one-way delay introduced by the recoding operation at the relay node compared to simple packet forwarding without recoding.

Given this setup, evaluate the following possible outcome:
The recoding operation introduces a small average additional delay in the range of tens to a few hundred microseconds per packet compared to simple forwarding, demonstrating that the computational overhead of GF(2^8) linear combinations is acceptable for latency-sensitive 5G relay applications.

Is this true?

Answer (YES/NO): NO